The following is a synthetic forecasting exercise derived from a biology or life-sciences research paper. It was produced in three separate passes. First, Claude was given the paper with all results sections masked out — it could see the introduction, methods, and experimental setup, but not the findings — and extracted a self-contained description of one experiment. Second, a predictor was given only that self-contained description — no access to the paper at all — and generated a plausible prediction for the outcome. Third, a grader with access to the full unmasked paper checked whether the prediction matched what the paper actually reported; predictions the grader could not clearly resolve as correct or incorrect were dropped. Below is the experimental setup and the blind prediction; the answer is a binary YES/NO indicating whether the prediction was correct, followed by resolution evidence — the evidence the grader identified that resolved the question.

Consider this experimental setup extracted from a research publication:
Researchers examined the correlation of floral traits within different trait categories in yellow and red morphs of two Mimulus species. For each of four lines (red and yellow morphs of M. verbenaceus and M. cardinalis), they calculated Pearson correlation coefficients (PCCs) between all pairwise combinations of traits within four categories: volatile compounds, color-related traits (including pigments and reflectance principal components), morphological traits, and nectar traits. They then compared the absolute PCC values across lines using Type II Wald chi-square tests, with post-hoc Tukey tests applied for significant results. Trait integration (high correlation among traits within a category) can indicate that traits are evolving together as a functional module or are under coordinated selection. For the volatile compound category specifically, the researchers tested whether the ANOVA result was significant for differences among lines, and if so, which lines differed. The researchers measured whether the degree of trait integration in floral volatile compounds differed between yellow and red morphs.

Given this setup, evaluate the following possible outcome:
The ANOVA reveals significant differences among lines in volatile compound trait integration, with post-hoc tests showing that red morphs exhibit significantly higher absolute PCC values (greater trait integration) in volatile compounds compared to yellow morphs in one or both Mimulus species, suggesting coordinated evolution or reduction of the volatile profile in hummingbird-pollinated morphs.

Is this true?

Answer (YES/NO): NO